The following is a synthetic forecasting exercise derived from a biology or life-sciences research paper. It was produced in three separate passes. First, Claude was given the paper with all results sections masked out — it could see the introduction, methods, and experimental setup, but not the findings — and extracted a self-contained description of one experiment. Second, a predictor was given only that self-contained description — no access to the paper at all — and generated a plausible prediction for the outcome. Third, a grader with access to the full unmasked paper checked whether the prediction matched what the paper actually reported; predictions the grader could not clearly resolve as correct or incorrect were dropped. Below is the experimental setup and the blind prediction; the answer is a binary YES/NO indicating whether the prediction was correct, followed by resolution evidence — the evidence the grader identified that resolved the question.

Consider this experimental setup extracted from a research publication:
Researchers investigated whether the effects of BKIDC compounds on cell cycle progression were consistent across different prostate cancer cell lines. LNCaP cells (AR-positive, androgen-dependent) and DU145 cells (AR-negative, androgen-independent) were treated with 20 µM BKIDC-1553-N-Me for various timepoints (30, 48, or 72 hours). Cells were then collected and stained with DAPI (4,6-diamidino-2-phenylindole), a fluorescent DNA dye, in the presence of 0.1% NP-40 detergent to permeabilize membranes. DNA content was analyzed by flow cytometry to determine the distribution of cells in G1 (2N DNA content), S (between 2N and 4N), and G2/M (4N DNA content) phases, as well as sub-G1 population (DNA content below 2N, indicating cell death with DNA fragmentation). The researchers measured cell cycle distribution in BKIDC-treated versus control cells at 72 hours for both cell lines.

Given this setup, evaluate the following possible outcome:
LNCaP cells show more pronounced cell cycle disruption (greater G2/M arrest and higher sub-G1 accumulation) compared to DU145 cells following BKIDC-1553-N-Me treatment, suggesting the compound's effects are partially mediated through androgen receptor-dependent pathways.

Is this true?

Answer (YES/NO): NO